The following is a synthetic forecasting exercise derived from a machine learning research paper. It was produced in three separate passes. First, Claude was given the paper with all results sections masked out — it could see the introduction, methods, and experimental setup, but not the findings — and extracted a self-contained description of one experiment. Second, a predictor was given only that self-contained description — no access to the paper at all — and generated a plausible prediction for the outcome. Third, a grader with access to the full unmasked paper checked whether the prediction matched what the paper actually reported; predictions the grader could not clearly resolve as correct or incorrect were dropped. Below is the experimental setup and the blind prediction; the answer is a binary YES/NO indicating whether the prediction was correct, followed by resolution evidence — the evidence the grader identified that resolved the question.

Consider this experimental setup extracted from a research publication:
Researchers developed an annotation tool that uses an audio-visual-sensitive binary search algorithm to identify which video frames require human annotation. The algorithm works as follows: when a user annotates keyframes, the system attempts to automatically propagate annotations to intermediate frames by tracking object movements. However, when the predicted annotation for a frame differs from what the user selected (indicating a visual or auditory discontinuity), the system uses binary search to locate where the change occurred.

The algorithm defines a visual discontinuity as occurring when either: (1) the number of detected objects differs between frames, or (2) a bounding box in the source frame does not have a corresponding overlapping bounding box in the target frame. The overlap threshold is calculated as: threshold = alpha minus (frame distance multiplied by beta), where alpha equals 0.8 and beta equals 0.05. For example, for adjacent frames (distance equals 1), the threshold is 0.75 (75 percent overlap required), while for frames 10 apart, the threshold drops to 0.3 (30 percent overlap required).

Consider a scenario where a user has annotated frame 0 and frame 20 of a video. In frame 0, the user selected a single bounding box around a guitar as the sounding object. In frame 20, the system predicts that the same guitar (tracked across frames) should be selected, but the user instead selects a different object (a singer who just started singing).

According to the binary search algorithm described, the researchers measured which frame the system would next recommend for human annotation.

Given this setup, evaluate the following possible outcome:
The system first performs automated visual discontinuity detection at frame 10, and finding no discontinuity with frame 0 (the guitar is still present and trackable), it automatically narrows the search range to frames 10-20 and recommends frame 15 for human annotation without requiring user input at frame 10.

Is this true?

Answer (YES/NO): NO